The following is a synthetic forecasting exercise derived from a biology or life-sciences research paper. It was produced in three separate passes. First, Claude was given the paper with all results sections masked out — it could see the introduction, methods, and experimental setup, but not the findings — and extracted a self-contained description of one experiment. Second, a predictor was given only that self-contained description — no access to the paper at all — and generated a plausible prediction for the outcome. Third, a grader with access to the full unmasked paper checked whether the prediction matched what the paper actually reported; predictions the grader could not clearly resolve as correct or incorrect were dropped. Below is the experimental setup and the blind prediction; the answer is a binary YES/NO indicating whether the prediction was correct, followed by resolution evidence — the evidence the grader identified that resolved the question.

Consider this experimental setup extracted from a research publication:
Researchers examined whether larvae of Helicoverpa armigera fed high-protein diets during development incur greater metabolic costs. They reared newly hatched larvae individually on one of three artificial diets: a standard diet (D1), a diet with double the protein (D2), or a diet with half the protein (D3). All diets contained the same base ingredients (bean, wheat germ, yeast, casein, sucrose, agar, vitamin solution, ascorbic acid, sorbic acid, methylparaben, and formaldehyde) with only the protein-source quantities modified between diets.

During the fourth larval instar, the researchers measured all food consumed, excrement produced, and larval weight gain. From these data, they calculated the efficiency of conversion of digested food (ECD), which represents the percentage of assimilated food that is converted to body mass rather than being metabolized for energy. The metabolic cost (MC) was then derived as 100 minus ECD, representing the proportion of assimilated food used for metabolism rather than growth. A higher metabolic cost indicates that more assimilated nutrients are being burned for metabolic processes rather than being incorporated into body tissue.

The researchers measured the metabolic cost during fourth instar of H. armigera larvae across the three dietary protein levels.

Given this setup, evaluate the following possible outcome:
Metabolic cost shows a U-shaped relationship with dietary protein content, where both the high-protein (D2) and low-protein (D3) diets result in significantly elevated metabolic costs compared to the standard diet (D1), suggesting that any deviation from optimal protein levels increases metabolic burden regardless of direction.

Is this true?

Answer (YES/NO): NO